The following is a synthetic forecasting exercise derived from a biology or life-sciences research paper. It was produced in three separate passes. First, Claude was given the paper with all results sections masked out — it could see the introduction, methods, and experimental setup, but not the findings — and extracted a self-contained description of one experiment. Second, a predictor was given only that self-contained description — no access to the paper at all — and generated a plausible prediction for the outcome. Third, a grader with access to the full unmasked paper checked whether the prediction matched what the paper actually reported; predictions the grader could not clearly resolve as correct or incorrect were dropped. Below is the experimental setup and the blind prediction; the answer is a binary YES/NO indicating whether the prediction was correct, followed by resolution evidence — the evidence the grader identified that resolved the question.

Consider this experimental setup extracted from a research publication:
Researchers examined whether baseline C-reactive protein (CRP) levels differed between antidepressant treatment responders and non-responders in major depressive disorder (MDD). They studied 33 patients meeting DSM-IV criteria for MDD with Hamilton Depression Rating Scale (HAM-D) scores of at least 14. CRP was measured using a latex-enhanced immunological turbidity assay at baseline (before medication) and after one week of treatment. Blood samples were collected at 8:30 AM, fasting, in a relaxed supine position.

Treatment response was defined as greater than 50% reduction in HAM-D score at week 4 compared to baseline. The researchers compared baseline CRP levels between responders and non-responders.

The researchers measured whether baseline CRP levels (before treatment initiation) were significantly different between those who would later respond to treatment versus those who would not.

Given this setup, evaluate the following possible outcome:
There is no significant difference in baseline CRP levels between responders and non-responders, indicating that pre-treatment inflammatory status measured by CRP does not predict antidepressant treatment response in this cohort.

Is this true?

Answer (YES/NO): YES